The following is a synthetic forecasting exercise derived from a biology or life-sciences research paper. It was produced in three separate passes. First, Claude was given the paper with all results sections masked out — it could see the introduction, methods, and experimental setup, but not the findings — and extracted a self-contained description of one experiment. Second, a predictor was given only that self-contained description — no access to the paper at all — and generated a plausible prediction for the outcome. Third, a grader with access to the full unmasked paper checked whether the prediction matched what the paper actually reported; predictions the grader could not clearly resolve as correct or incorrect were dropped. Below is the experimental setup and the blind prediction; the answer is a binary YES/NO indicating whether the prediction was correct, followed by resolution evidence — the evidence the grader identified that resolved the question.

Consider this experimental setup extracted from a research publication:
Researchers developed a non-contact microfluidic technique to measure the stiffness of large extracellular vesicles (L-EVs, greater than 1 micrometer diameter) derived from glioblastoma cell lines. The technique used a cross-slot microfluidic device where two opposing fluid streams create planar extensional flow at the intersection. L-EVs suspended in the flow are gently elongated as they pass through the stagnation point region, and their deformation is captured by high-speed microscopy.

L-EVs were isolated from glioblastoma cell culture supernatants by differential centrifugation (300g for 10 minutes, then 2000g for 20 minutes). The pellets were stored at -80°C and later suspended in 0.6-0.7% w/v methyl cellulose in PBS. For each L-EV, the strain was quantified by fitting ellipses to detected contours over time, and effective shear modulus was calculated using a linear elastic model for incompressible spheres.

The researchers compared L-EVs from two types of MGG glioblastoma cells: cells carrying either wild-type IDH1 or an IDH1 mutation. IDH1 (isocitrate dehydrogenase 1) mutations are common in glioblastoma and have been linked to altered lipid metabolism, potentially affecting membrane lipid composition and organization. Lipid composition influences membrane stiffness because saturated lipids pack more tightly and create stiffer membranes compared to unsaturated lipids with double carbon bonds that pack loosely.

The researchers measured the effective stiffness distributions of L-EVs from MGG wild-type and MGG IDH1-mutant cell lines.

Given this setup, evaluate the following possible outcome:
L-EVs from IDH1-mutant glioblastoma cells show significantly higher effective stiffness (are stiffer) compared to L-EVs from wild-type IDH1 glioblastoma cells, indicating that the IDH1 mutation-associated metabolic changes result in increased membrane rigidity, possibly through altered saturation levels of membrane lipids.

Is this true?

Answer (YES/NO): YES